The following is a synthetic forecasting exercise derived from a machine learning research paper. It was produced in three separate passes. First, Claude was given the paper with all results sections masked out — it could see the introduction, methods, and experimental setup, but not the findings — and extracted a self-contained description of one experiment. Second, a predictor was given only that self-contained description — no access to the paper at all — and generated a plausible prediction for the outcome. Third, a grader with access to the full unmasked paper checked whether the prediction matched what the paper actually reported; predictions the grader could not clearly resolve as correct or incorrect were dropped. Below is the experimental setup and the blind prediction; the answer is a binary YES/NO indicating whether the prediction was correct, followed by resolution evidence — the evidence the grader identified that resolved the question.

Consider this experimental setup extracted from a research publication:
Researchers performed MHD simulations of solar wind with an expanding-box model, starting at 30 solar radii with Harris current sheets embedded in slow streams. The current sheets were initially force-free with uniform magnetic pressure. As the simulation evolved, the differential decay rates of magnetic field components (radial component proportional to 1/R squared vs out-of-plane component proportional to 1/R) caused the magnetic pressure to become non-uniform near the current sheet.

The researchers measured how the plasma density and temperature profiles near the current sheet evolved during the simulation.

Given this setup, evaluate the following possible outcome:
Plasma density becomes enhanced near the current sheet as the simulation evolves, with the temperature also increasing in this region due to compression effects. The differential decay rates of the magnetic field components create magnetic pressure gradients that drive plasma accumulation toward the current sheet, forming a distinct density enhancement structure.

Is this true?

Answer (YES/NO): NO